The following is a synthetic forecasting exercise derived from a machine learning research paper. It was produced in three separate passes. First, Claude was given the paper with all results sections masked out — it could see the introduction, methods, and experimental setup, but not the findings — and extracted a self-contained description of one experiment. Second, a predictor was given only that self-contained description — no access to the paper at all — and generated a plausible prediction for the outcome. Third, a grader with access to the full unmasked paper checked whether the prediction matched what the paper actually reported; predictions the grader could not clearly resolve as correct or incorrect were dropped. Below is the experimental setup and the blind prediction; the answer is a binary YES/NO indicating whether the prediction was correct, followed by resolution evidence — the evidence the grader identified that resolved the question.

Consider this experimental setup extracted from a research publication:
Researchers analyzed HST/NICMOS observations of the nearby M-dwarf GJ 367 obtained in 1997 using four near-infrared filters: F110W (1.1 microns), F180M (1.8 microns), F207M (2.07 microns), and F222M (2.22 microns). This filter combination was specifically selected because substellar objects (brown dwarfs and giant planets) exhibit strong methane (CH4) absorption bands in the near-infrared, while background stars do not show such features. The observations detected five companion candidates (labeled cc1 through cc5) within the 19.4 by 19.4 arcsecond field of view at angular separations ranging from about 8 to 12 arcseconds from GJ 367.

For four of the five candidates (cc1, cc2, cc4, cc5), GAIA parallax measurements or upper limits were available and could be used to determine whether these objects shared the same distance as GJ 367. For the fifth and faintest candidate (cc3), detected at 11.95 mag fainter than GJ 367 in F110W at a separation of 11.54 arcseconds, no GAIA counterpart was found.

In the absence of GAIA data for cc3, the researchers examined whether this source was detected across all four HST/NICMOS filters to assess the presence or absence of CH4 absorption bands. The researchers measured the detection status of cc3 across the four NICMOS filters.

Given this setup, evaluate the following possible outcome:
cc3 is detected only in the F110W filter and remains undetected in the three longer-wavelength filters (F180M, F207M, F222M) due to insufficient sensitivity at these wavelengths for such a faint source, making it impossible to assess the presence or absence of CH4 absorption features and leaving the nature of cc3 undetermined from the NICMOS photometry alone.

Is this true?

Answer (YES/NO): NO